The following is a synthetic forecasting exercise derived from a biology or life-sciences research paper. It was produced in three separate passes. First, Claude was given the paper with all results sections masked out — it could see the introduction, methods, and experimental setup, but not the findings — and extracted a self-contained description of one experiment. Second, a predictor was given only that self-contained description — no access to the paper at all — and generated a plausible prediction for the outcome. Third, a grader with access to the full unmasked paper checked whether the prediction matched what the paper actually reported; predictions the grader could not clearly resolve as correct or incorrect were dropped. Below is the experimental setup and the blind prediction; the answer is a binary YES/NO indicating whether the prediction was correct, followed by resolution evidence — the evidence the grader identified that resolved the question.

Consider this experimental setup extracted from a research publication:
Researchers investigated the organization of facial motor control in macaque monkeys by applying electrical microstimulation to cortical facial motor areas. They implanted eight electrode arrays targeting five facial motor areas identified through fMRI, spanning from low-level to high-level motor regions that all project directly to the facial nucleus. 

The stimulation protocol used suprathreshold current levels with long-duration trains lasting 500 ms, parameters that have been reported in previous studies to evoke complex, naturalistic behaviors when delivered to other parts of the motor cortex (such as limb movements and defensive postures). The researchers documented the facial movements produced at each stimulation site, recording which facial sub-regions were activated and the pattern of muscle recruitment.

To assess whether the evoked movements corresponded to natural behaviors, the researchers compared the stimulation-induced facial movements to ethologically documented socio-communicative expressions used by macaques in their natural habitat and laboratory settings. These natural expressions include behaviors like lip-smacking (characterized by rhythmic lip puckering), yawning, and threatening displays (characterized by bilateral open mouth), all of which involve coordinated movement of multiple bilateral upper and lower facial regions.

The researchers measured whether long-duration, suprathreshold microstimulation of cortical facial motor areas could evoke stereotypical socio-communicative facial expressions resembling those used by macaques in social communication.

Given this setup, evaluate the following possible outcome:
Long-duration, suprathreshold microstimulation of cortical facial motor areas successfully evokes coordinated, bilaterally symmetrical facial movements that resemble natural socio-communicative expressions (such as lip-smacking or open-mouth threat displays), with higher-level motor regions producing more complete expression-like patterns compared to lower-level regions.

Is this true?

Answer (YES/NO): NO